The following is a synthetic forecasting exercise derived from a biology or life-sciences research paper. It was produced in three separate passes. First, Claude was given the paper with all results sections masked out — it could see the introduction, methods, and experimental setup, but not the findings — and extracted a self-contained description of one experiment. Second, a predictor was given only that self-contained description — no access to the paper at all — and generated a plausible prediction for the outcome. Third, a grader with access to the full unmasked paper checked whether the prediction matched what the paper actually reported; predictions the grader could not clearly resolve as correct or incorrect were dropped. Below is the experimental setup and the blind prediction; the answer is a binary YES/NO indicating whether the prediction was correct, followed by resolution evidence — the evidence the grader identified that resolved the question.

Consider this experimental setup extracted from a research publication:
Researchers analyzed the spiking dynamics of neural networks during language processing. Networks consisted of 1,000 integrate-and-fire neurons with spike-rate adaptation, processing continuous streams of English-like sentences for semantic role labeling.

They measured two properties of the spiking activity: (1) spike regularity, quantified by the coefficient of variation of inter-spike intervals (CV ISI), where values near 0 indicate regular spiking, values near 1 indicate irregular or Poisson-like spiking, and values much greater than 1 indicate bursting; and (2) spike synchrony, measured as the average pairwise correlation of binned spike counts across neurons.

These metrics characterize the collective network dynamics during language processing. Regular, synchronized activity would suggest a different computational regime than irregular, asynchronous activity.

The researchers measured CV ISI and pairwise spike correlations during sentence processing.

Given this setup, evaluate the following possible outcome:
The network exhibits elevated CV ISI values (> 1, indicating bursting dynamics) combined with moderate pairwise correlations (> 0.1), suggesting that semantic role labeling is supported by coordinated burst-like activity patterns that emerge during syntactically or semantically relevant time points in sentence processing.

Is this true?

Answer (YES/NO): NO